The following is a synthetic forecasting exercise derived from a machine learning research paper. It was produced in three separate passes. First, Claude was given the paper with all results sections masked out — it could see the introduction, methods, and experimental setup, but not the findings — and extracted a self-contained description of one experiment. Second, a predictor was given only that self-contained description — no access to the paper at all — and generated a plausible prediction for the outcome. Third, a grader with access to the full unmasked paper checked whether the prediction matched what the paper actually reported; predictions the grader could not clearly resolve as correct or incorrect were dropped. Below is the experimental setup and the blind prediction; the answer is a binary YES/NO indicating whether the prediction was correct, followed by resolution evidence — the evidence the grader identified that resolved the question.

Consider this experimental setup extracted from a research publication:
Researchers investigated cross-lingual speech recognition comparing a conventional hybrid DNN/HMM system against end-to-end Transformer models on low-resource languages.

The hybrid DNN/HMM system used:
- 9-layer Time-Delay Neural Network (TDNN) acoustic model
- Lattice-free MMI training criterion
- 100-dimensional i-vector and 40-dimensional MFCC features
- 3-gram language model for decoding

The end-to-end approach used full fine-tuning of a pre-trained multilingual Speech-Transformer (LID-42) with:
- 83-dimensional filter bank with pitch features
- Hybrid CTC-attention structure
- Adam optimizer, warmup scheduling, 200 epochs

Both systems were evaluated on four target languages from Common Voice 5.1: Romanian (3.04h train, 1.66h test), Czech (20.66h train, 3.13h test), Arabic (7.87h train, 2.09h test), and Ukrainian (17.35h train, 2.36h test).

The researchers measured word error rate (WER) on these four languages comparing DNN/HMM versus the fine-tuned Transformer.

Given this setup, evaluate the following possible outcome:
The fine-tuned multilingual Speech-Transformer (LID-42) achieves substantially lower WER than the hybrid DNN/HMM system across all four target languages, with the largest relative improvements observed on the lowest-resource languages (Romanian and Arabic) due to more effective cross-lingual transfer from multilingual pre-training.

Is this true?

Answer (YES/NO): NO